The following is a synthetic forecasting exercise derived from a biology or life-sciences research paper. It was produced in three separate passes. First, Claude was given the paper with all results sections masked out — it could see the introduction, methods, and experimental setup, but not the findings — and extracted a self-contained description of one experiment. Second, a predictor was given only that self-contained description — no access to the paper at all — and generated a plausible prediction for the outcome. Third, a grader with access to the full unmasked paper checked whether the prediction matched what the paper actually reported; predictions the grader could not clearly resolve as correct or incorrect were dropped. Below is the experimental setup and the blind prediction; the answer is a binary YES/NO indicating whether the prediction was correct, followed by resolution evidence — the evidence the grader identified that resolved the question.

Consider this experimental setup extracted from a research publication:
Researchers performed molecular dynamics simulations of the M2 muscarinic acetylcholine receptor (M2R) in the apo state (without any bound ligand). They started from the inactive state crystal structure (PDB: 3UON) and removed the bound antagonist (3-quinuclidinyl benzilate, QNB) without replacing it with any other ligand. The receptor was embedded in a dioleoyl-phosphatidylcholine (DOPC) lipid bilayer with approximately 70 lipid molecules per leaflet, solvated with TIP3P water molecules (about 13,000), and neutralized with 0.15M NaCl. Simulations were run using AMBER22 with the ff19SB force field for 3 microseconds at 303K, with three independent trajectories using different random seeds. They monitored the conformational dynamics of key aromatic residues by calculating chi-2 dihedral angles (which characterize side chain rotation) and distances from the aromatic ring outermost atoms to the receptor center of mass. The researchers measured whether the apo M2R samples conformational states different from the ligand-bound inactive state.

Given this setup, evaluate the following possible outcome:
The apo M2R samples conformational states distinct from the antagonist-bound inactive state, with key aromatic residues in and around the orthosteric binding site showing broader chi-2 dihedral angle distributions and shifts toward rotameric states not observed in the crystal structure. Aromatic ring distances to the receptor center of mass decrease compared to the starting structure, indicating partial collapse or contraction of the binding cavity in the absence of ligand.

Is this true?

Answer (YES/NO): NO